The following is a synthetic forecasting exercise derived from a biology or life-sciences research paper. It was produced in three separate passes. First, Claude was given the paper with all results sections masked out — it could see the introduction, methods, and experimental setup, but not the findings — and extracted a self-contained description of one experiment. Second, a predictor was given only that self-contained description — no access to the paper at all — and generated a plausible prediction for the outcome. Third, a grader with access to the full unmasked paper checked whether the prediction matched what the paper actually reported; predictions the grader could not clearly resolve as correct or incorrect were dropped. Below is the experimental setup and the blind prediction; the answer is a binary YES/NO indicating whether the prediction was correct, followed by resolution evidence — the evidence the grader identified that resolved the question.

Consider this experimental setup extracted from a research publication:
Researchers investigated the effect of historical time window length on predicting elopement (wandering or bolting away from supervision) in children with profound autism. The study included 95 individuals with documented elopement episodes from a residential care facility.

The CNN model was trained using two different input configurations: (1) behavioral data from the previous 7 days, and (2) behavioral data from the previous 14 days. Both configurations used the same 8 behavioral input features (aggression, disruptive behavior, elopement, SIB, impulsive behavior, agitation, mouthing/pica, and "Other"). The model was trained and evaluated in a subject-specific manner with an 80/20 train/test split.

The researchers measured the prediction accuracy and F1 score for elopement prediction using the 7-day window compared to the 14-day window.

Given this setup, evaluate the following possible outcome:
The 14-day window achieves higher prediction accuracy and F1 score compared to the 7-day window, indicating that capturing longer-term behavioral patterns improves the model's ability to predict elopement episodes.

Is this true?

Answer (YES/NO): YES